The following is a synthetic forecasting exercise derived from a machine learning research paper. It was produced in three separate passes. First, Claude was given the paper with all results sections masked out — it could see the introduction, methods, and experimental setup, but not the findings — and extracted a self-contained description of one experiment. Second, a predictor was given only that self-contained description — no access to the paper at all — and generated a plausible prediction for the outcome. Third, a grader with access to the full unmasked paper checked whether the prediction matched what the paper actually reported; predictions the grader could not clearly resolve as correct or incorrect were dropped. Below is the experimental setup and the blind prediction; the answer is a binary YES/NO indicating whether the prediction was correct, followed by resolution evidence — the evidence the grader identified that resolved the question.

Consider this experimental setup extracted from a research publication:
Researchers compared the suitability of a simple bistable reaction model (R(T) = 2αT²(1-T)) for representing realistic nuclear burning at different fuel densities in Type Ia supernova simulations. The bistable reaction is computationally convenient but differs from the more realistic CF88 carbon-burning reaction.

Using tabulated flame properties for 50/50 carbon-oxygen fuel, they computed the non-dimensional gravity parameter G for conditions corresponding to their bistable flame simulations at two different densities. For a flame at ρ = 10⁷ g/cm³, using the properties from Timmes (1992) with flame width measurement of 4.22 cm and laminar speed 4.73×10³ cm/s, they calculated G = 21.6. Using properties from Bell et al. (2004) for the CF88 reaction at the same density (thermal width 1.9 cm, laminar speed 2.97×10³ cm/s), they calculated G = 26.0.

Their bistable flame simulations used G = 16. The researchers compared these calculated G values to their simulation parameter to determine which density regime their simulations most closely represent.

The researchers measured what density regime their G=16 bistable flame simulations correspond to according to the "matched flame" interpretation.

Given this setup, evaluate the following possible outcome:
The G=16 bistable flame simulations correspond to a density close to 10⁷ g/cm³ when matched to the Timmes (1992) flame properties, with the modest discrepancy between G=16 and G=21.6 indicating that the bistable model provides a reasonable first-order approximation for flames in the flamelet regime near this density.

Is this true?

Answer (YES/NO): YES